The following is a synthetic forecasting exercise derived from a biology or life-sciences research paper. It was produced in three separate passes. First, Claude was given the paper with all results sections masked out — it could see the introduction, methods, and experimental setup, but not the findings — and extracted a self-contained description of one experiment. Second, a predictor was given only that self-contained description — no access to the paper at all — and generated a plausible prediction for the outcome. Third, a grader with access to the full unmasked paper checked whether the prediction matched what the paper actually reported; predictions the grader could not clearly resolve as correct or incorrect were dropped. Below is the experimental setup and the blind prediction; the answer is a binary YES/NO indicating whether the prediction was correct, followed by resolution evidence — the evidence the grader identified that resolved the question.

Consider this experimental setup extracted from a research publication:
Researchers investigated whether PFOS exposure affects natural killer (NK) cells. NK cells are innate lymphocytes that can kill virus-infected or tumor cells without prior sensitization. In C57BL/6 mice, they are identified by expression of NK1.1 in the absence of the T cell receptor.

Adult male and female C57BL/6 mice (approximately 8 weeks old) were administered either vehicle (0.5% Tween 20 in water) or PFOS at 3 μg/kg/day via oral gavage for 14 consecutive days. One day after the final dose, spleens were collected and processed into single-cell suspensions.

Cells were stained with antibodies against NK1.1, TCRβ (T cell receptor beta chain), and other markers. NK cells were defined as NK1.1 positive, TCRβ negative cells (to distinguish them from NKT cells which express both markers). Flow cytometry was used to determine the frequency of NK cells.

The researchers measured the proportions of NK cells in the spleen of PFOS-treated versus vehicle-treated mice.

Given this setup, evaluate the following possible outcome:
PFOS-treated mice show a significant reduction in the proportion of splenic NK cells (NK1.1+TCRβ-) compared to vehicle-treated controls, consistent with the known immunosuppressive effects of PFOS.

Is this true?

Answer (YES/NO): NO